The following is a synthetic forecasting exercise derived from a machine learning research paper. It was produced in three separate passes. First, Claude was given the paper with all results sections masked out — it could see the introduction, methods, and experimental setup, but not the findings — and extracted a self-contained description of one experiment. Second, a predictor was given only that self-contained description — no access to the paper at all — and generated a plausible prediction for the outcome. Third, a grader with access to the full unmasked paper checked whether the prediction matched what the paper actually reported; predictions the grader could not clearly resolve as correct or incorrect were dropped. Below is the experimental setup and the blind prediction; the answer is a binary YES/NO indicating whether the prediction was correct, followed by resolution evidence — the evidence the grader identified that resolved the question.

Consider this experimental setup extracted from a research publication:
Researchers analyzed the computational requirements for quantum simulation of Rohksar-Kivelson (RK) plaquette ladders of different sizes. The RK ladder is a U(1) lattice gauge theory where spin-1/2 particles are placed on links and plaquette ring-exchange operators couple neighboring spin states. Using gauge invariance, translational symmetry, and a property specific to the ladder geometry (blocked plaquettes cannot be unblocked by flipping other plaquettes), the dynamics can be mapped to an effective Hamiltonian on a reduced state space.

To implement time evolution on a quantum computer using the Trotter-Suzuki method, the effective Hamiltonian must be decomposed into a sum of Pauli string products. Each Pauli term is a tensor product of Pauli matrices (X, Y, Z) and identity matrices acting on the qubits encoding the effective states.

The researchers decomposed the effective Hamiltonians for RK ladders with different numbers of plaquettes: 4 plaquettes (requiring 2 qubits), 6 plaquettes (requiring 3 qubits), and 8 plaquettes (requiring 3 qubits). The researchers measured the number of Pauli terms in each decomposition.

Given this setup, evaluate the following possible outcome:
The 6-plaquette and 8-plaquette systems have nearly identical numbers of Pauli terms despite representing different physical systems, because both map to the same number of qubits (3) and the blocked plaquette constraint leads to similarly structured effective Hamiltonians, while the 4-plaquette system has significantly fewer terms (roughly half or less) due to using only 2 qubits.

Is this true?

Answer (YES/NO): NO